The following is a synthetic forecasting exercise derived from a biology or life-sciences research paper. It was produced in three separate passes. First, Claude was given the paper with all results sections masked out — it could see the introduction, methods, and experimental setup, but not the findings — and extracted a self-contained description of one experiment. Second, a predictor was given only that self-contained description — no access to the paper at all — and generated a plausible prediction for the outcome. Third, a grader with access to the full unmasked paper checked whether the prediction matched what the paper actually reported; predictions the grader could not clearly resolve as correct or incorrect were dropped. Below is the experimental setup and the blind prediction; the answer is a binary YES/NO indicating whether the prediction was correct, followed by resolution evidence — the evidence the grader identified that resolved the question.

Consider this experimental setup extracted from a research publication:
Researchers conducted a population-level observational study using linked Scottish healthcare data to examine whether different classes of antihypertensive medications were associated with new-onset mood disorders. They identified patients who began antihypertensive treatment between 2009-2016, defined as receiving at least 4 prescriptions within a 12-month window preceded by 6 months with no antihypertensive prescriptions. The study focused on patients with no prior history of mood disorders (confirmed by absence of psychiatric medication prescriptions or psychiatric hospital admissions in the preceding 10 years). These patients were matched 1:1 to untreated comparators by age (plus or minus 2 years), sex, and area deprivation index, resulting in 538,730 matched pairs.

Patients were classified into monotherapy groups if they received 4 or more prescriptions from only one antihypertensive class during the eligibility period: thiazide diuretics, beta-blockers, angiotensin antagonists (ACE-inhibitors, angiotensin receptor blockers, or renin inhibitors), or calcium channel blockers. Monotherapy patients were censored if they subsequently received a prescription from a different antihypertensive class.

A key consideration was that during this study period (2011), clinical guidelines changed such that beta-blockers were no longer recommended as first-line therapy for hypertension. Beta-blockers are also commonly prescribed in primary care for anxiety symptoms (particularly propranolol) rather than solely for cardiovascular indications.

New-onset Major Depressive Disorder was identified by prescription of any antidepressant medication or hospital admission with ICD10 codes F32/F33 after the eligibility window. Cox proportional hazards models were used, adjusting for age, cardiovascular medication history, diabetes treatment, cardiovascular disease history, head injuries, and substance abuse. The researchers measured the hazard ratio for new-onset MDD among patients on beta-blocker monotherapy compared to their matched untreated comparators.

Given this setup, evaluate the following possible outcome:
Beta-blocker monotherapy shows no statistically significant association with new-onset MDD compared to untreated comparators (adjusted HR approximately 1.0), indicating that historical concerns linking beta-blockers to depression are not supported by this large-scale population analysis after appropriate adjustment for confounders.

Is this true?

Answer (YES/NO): NO